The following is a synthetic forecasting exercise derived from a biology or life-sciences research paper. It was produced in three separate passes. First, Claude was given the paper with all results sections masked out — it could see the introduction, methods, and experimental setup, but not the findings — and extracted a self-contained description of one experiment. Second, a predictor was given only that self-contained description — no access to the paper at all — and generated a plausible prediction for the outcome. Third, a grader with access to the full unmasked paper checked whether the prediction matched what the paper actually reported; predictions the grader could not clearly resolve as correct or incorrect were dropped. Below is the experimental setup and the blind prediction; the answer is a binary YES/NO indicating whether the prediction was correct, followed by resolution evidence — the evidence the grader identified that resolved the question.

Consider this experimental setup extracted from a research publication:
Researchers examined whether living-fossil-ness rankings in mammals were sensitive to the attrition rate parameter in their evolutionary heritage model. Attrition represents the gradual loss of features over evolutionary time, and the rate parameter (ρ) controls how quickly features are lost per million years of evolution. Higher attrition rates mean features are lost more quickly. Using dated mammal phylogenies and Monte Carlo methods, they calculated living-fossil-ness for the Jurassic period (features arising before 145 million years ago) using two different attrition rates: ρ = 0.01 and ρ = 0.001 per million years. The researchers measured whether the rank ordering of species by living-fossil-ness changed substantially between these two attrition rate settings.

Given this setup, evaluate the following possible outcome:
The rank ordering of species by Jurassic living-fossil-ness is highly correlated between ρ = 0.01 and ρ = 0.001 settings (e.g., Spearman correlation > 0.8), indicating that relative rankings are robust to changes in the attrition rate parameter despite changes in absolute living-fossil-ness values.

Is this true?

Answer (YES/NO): YES